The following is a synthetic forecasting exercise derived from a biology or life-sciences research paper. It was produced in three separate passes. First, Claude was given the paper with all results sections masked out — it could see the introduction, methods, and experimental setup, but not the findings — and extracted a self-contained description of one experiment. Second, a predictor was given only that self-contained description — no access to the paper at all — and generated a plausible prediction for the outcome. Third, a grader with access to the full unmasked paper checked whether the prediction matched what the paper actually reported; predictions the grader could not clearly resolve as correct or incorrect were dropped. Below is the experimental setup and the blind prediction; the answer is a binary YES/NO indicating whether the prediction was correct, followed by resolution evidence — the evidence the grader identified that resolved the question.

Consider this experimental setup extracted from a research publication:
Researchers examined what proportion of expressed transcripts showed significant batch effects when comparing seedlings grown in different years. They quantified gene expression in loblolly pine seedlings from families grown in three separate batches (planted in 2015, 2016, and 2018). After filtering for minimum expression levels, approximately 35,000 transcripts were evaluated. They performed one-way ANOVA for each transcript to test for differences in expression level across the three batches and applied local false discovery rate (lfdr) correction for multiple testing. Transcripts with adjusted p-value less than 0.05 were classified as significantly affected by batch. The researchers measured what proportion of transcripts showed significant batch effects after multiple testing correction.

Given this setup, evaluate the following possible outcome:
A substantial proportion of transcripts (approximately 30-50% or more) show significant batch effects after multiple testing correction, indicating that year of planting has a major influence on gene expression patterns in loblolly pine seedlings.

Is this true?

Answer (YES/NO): NO